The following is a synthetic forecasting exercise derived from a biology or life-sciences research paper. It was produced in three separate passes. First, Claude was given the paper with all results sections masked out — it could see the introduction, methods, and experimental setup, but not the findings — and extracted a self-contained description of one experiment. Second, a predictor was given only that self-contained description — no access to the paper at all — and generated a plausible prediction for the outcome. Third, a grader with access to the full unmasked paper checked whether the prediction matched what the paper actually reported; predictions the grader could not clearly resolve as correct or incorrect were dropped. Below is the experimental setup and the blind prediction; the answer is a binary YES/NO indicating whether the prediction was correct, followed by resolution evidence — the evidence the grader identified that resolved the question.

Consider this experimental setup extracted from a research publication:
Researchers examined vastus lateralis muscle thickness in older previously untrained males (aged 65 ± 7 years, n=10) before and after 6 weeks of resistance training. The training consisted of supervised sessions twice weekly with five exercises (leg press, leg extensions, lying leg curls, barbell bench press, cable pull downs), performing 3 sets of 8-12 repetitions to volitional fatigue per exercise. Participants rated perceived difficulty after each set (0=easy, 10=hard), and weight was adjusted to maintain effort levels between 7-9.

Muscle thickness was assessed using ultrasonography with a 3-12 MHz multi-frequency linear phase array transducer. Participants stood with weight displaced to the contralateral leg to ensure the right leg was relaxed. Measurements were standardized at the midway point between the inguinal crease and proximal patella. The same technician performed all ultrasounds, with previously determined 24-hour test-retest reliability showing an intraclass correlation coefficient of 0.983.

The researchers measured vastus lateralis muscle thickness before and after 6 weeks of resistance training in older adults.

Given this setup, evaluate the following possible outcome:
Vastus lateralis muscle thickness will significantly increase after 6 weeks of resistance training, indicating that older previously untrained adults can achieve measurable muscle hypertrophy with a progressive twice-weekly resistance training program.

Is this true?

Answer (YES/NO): YES